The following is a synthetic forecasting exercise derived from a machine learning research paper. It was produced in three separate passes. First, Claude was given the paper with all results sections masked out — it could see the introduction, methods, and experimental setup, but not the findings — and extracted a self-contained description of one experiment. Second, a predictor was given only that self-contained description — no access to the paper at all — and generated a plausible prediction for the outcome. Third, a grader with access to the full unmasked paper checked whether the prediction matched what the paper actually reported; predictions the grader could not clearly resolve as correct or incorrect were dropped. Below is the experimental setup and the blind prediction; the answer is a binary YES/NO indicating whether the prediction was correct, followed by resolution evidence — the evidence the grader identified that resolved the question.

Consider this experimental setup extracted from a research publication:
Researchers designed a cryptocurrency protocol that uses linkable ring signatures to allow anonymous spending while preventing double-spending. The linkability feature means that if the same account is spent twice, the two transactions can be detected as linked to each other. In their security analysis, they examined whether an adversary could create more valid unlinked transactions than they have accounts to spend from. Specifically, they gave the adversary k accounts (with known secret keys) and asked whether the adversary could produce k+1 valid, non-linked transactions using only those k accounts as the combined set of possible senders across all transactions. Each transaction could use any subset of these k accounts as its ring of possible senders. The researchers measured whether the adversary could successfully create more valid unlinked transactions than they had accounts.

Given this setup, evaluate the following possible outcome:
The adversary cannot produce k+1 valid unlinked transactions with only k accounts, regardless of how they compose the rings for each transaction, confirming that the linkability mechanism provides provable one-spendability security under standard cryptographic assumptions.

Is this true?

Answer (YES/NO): YES